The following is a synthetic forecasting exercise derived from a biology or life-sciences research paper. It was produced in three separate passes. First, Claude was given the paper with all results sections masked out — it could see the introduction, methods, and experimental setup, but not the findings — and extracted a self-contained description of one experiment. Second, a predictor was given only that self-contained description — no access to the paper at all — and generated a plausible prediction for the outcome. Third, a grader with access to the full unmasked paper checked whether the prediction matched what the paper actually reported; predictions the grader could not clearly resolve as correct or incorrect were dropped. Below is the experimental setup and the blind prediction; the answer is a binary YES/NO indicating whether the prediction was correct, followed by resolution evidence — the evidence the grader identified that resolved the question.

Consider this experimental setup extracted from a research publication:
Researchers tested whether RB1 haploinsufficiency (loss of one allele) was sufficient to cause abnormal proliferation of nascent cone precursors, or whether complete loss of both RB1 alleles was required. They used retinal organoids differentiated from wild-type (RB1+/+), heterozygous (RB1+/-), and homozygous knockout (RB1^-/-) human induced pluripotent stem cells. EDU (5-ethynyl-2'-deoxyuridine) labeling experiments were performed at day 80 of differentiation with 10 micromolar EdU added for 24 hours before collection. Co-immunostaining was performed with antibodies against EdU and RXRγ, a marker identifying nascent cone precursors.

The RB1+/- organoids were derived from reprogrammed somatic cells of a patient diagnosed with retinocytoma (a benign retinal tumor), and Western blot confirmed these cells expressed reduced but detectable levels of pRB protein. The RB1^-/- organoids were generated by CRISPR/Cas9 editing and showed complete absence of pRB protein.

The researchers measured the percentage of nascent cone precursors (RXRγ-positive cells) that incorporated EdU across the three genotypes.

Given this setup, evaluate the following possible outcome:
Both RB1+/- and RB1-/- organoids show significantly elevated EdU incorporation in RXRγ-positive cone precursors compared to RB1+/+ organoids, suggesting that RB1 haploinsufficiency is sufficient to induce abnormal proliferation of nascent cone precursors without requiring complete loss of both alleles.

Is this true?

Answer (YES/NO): NO